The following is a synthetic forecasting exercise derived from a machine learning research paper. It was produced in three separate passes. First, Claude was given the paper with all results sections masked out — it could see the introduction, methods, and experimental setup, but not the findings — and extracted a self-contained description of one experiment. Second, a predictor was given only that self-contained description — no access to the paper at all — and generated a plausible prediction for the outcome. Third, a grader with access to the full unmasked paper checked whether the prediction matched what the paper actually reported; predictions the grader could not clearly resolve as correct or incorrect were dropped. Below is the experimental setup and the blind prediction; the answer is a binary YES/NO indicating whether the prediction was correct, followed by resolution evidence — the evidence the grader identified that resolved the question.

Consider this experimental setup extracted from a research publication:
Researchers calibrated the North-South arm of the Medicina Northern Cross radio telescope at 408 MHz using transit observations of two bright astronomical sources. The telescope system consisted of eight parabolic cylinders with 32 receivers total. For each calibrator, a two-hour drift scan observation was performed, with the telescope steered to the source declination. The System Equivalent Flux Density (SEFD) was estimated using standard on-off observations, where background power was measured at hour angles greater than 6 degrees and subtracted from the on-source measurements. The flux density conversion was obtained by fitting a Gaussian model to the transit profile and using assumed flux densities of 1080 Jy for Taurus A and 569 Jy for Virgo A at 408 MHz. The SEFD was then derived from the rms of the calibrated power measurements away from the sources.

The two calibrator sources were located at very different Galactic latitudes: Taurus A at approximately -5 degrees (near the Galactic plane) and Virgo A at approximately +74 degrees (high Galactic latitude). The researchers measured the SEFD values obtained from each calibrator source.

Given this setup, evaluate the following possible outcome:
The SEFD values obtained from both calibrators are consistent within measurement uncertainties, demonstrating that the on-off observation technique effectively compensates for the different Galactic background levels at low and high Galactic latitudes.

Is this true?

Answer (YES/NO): NO